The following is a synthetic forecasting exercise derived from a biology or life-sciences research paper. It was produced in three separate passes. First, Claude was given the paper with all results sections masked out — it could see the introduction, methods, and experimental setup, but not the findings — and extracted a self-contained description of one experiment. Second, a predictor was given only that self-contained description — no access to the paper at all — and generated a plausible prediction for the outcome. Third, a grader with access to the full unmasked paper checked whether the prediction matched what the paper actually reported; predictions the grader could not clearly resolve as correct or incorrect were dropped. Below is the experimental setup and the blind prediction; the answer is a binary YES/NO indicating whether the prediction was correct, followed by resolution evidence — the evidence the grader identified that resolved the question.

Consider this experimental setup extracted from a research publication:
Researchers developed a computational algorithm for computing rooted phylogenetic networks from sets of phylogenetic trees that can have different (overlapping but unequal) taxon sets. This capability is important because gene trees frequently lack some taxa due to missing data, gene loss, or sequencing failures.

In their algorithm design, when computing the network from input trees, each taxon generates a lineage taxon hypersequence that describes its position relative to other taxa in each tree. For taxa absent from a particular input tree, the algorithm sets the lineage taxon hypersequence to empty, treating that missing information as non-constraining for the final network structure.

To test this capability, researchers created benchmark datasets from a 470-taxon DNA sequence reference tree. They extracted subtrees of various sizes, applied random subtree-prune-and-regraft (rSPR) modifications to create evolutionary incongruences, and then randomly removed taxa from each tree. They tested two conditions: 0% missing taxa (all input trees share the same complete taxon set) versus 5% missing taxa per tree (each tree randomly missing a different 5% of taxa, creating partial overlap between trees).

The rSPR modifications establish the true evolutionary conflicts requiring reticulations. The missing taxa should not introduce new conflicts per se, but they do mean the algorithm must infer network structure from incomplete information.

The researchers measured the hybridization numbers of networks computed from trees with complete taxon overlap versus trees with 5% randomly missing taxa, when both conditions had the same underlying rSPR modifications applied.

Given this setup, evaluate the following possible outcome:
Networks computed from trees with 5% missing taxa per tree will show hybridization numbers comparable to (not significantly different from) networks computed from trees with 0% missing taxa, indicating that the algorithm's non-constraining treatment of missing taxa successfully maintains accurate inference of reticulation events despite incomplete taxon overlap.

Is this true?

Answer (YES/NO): NO